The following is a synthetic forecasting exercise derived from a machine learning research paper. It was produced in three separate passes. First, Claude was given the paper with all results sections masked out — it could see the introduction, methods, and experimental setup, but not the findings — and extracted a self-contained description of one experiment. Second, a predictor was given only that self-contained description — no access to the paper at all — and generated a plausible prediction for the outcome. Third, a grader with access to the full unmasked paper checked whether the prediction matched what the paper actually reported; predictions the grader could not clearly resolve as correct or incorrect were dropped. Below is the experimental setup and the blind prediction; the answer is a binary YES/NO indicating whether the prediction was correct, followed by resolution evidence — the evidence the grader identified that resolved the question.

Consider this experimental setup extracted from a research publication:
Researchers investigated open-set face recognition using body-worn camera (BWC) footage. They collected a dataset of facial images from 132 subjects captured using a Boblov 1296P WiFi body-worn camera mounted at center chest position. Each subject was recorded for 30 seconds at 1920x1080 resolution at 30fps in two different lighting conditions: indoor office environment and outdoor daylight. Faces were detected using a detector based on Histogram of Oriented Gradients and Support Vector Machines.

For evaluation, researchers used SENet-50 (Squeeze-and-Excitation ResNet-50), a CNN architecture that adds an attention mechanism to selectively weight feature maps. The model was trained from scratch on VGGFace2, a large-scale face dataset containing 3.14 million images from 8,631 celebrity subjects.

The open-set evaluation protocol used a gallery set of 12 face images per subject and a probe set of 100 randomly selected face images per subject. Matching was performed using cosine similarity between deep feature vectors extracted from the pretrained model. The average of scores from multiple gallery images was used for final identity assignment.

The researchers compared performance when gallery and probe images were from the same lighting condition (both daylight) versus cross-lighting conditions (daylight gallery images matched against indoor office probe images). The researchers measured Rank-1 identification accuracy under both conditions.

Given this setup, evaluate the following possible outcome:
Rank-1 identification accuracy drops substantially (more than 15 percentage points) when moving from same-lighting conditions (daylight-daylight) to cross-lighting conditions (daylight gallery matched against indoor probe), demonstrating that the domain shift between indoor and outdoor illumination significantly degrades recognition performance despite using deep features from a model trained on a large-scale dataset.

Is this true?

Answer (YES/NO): YES